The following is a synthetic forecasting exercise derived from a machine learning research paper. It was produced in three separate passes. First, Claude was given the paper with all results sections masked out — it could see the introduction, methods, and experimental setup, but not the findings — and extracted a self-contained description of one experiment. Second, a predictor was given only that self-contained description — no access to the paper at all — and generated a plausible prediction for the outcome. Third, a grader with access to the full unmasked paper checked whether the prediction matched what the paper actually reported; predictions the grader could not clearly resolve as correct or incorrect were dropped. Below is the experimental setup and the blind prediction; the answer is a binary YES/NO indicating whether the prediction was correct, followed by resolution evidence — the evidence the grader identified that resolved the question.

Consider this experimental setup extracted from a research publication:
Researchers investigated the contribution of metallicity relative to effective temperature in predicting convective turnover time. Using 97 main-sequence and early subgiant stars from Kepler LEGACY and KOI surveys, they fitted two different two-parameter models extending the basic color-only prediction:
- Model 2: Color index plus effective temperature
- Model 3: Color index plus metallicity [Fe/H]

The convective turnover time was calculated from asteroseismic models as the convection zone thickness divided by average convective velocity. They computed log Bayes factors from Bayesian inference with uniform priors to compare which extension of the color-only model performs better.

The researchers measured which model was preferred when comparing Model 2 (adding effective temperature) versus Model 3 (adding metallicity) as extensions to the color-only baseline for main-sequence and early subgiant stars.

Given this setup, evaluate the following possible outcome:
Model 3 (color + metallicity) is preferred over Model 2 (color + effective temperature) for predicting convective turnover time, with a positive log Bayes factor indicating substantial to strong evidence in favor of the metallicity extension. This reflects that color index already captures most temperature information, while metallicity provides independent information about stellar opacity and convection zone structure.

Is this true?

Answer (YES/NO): NO